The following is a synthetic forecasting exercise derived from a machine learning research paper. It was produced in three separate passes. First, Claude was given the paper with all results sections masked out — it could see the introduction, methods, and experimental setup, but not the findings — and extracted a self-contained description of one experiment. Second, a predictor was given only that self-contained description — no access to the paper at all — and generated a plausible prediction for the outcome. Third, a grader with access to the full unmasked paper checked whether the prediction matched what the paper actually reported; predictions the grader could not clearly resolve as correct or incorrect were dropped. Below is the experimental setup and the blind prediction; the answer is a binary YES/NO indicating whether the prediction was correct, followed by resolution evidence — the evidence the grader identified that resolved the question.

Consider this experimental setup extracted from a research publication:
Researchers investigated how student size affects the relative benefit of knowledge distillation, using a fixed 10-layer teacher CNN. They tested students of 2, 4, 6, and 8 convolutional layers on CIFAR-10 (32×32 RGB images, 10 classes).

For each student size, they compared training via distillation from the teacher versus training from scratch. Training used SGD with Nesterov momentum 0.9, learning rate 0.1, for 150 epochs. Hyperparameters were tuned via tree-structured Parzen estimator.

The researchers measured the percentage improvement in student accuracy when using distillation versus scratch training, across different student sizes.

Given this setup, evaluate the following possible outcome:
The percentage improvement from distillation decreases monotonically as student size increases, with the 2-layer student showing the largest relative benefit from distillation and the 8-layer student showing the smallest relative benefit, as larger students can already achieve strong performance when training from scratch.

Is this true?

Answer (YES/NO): NO